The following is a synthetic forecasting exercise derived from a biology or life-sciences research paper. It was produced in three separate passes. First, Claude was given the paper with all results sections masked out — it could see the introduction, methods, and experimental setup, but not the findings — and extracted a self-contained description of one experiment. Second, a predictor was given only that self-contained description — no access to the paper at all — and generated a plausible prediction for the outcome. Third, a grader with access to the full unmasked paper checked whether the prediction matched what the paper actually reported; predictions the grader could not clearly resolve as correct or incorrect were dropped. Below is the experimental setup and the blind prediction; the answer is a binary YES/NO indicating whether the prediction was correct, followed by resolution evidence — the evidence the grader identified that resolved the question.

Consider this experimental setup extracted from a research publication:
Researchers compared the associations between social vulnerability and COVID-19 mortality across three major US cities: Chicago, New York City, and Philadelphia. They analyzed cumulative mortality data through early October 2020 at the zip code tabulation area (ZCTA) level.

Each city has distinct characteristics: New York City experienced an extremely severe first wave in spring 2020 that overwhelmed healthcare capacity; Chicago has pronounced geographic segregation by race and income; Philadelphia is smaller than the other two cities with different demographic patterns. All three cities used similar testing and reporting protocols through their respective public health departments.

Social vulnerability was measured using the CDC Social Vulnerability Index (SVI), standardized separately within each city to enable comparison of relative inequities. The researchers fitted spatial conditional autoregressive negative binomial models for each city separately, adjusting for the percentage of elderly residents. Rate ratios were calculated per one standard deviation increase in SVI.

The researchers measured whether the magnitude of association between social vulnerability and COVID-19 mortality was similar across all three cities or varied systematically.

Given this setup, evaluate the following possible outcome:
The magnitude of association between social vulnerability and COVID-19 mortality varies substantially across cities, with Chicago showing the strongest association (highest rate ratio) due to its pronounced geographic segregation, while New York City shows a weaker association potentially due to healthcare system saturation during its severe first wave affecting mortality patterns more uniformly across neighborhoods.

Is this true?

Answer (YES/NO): NO